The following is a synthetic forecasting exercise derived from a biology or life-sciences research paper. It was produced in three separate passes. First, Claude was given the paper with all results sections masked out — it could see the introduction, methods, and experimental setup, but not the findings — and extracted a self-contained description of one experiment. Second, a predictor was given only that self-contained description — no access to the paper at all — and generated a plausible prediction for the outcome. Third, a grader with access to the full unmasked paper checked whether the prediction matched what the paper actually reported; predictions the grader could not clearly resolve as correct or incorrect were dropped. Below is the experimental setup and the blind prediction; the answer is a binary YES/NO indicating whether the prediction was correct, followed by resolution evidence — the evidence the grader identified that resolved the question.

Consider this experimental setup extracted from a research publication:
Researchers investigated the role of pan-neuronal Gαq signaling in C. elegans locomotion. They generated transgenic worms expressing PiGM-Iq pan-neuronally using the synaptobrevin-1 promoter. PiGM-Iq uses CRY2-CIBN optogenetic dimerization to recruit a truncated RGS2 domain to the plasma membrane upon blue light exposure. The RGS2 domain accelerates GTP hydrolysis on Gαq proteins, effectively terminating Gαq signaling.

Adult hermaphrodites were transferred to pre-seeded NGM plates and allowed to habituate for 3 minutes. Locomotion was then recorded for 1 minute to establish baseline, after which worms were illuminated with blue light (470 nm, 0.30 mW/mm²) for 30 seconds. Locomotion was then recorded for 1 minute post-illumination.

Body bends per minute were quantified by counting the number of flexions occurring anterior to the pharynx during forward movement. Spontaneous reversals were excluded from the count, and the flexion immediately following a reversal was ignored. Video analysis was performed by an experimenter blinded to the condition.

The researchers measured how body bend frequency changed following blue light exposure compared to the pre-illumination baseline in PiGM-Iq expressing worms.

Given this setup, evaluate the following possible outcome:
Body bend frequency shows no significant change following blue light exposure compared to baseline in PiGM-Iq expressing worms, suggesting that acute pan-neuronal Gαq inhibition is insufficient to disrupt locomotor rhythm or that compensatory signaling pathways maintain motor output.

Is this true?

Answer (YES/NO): NO